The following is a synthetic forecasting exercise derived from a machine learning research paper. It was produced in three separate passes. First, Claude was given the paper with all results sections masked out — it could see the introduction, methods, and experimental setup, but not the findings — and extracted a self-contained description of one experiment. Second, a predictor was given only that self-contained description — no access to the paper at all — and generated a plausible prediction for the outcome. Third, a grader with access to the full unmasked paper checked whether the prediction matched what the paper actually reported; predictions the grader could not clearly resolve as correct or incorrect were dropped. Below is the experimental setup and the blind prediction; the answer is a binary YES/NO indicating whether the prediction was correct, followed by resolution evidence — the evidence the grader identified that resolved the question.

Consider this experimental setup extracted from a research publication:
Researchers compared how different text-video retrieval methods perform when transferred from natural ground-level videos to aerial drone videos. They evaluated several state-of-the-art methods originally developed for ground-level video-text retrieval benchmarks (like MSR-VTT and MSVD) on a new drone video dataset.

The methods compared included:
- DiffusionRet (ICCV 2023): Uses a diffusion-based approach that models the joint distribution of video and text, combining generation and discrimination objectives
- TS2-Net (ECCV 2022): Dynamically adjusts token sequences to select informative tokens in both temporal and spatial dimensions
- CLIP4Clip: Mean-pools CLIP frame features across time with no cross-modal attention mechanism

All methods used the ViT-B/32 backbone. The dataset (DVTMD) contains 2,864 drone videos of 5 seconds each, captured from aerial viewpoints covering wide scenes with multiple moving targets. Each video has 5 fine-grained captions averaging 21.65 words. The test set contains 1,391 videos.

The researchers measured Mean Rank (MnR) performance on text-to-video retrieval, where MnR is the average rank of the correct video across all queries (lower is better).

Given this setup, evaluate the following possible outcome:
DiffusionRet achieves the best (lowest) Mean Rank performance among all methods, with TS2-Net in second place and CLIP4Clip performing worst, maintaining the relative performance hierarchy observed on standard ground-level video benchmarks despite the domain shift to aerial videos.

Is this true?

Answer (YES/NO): NO